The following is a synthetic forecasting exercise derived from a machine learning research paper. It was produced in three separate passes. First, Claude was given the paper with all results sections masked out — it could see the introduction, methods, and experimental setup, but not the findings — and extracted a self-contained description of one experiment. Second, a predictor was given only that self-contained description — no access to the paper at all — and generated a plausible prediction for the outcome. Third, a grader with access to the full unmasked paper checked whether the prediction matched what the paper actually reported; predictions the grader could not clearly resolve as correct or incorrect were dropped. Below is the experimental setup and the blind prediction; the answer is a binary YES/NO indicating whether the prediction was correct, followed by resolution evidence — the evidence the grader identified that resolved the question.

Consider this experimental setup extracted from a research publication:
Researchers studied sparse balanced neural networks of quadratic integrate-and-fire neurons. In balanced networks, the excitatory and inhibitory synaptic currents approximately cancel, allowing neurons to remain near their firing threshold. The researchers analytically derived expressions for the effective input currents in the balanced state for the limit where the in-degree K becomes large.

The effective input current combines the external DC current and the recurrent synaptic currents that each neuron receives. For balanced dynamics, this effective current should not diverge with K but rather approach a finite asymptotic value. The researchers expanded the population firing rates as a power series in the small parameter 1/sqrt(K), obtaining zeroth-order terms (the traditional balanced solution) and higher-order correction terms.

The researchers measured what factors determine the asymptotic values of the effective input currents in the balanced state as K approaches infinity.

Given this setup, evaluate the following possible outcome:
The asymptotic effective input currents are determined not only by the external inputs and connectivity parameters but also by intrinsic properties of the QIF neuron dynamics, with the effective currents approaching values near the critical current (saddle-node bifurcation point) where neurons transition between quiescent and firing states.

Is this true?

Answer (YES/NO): NO